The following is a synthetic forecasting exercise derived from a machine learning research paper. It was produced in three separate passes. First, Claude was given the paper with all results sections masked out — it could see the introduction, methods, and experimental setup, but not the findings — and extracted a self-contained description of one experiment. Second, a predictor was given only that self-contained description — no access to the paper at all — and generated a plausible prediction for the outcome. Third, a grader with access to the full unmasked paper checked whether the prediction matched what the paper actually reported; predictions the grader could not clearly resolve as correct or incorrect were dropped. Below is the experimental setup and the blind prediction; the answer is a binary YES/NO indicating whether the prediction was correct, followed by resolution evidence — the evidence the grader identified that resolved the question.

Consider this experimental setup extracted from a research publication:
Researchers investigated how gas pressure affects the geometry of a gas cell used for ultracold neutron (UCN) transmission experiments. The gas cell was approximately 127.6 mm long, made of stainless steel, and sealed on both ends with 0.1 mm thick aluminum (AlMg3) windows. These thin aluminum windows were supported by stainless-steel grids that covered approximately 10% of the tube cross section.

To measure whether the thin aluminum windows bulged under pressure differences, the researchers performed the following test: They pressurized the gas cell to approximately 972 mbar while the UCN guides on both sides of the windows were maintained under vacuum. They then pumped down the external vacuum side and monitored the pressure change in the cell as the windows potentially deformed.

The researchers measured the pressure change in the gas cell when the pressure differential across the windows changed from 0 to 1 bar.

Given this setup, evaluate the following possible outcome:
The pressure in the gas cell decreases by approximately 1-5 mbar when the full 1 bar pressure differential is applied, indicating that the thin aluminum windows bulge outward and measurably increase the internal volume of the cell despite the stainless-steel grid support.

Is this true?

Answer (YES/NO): NO